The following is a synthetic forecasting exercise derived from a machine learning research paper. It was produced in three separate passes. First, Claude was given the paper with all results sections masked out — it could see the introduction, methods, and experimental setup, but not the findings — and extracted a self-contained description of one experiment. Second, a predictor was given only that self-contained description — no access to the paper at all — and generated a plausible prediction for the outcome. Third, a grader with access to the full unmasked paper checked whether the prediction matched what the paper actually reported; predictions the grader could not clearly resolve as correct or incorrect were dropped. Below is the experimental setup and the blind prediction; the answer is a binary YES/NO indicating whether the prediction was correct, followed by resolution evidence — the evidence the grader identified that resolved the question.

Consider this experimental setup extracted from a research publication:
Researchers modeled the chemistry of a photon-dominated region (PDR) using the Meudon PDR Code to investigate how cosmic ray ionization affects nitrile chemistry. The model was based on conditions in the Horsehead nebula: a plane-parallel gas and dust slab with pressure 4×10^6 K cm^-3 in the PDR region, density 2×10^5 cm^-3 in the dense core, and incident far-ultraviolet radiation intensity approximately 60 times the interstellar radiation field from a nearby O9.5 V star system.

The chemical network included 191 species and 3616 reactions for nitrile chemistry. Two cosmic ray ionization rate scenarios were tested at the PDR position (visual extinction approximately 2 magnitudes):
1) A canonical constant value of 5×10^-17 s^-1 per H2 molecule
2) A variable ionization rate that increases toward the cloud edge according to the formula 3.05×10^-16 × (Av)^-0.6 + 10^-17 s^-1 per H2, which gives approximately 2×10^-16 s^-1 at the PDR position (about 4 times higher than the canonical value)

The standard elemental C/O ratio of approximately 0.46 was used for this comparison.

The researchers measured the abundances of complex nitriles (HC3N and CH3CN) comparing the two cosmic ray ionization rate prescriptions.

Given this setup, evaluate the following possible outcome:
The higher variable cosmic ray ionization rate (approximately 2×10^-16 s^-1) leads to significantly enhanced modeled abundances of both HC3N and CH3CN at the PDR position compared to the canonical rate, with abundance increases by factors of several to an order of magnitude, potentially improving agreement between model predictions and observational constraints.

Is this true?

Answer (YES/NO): YES